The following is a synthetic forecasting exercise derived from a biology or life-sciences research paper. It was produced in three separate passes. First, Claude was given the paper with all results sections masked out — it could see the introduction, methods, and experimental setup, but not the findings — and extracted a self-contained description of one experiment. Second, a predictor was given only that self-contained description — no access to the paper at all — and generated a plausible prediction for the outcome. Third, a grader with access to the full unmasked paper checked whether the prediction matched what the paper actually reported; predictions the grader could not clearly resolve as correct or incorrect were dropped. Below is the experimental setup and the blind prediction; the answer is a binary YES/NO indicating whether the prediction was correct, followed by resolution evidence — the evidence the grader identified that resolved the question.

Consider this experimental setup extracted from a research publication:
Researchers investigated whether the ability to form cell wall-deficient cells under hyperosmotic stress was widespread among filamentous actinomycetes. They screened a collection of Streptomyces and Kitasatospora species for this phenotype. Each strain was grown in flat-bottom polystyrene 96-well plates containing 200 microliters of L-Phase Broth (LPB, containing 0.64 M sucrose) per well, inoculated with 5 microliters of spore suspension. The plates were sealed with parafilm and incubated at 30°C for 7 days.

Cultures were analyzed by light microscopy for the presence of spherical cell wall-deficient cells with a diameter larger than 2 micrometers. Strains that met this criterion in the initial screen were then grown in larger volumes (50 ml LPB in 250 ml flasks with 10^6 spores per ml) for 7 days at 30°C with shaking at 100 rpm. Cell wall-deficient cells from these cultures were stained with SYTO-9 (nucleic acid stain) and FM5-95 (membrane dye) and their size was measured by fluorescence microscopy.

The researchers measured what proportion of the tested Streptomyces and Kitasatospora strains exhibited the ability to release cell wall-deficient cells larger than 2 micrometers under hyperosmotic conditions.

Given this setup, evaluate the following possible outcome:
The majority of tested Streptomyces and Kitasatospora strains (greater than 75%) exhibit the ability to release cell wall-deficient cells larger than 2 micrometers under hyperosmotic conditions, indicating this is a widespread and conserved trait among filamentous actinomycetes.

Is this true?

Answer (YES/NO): NO